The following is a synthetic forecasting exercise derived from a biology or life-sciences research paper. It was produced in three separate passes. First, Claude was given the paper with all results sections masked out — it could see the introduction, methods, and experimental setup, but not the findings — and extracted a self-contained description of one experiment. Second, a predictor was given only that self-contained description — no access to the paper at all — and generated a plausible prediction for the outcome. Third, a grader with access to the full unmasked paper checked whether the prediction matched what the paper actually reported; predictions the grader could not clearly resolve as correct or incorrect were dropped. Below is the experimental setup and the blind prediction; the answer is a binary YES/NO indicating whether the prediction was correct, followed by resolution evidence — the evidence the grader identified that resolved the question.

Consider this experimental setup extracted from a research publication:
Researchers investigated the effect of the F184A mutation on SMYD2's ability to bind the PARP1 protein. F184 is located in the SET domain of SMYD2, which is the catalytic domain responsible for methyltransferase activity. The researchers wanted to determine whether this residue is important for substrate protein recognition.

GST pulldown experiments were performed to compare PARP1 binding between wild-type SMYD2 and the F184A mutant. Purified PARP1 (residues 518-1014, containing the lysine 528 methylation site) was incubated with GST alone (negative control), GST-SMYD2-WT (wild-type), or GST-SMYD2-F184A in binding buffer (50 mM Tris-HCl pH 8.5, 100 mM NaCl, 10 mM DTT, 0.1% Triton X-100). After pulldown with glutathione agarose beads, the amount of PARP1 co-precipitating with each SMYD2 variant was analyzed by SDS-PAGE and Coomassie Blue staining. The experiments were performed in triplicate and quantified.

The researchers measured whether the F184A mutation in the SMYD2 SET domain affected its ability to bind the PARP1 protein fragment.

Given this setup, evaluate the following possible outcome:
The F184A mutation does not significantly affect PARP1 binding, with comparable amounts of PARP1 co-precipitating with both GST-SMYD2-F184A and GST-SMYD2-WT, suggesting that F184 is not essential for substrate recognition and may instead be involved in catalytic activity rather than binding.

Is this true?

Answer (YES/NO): YES